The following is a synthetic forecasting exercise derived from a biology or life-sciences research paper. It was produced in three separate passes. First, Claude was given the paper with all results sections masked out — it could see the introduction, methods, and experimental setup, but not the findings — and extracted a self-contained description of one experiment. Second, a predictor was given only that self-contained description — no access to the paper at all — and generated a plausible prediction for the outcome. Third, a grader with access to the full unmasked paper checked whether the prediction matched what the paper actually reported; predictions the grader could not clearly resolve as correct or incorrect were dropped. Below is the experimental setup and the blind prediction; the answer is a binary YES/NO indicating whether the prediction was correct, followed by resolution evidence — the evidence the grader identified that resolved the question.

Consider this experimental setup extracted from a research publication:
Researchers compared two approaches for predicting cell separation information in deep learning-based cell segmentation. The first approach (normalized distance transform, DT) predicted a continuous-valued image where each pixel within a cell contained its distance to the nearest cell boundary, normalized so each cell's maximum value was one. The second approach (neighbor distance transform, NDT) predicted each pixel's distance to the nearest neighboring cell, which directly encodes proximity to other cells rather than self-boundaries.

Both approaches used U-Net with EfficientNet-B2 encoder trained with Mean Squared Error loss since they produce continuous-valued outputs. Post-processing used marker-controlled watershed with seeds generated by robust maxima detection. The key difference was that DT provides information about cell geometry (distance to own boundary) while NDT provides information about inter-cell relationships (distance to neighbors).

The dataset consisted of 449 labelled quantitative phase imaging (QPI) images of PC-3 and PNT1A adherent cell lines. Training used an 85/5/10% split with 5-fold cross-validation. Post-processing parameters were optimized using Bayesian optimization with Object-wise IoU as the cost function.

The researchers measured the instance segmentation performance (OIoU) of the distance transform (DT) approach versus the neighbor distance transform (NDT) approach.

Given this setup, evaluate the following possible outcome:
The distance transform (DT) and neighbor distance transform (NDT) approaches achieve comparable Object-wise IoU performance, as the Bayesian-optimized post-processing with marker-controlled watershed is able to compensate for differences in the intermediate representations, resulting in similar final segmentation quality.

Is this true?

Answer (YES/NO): NO